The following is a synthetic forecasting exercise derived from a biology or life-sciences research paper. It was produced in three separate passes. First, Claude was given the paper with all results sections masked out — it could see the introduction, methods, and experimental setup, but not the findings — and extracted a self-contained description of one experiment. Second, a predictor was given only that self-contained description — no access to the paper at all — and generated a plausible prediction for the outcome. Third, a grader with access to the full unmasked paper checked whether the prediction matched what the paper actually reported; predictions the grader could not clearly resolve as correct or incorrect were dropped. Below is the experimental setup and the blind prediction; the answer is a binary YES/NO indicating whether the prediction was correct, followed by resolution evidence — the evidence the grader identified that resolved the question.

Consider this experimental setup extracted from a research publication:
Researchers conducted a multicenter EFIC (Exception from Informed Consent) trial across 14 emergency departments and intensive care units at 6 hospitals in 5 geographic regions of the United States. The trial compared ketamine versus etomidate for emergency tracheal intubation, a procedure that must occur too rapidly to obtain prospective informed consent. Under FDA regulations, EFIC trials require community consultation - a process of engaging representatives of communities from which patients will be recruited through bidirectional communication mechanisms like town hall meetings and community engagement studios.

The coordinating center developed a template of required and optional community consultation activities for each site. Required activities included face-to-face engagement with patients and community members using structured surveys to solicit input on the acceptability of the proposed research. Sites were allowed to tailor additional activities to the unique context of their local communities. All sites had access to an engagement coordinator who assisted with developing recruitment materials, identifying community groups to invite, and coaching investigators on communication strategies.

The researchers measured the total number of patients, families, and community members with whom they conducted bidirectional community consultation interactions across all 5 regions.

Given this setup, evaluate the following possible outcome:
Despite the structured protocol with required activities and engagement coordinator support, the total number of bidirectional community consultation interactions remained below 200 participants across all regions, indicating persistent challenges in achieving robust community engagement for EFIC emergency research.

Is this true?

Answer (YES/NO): NO